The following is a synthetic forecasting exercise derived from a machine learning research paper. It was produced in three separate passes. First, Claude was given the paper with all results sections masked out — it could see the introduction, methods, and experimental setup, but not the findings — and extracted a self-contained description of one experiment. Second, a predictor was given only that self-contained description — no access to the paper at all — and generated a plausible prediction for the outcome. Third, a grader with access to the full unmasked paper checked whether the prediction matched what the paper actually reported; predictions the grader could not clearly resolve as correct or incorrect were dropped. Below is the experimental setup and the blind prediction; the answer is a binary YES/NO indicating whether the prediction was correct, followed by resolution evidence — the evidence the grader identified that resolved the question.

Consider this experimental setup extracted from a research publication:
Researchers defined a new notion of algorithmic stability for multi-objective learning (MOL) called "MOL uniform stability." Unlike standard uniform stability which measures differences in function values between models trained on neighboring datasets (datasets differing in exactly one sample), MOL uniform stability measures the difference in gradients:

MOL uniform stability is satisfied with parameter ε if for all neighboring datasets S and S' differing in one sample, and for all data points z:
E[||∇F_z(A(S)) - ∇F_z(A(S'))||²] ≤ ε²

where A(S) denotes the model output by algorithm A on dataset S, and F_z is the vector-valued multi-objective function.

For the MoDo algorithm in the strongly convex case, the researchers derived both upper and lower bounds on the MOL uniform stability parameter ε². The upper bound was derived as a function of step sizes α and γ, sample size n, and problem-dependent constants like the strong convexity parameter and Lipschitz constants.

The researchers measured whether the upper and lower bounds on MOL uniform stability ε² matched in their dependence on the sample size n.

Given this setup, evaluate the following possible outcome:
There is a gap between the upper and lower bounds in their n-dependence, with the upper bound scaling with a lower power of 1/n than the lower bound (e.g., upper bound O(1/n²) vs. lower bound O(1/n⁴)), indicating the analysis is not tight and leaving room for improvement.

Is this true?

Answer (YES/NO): NO